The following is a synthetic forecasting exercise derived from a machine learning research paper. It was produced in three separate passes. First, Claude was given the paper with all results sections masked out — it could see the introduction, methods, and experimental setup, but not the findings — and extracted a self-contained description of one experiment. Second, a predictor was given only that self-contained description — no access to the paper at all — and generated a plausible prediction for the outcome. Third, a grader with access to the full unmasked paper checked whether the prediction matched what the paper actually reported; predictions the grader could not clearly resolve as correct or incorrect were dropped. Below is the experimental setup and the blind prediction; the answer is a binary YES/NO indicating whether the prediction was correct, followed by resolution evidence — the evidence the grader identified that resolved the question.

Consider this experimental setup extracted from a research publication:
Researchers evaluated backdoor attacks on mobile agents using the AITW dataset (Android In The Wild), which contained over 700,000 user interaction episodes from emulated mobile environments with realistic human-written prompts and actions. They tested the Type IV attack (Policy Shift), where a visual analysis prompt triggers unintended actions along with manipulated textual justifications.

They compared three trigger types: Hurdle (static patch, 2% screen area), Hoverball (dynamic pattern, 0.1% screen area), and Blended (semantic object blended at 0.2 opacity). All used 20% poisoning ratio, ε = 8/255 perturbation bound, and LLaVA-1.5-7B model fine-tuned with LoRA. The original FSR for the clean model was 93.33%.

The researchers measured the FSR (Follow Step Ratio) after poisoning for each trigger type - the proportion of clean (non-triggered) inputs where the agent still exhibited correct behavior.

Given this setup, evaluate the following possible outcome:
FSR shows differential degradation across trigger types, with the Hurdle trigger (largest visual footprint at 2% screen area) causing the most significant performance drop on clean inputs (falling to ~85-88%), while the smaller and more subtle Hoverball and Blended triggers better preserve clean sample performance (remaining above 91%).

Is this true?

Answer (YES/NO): NO